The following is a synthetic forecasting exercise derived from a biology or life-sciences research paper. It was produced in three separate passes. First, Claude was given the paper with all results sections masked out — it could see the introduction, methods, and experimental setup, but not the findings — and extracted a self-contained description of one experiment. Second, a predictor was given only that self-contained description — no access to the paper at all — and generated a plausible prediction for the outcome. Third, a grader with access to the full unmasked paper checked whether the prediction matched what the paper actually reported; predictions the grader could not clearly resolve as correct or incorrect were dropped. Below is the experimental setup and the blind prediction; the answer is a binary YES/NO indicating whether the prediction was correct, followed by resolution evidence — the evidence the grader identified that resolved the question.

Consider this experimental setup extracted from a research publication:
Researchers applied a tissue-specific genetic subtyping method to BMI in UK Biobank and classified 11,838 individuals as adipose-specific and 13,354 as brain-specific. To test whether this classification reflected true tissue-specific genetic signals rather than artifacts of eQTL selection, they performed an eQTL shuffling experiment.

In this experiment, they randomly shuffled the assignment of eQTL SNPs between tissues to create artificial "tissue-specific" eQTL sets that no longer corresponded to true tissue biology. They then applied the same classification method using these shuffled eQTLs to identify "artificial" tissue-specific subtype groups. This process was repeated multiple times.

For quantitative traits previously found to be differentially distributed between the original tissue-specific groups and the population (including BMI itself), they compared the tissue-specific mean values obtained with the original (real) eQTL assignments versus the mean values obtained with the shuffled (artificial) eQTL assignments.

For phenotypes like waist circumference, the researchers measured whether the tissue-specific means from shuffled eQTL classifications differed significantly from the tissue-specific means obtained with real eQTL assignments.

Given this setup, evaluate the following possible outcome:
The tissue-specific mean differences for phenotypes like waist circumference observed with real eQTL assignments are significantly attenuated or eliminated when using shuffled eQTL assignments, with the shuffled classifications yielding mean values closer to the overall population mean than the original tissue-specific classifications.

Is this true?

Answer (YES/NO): YES